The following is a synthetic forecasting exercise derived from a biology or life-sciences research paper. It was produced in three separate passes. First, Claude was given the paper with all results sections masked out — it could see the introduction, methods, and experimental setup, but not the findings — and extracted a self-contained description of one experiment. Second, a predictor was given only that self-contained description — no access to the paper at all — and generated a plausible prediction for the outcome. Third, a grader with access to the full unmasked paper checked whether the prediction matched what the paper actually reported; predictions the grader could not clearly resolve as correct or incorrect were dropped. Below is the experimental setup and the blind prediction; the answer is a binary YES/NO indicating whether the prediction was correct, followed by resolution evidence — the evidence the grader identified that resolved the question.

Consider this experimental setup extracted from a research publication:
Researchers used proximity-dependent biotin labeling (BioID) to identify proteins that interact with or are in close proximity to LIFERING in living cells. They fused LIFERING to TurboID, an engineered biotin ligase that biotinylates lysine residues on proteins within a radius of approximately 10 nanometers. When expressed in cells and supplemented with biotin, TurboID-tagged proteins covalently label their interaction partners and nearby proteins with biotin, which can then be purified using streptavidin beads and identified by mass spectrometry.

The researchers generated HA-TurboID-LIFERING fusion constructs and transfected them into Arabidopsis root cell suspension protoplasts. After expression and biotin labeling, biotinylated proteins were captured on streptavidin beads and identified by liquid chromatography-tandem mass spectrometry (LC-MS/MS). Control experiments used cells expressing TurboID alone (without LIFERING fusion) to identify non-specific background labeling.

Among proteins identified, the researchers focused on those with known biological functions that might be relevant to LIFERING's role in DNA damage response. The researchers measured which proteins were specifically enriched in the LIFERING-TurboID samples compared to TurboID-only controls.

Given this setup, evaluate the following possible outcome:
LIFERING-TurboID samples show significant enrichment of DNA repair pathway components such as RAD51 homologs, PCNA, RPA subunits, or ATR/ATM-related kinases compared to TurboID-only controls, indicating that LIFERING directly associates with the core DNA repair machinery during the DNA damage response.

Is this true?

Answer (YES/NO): NO